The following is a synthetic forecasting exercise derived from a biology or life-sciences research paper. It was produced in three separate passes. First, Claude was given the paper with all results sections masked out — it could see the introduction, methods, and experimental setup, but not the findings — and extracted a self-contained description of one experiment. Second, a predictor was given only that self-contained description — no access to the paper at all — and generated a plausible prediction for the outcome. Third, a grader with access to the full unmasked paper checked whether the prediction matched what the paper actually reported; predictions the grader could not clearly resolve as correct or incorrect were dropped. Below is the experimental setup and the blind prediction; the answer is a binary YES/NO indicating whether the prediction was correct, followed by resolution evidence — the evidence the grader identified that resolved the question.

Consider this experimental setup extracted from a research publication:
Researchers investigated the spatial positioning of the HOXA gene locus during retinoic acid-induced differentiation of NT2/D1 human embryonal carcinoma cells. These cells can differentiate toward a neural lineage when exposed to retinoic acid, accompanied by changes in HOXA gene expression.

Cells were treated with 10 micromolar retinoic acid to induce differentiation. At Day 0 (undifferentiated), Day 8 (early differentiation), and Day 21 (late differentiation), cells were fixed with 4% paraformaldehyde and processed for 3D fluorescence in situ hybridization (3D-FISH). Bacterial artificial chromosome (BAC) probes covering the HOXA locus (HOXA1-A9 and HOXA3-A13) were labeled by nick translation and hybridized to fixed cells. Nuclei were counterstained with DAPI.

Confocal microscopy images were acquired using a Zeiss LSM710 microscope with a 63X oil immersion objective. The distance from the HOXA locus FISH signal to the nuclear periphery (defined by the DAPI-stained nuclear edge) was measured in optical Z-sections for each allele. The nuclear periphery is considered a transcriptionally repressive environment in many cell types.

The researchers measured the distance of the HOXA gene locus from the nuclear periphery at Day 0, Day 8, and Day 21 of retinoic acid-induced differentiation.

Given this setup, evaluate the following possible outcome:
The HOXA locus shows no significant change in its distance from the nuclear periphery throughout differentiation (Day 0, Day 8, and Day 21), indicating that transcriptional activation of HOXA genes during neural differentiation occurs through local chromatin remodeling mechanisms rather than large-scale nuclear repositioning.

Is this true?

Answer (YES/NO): NO